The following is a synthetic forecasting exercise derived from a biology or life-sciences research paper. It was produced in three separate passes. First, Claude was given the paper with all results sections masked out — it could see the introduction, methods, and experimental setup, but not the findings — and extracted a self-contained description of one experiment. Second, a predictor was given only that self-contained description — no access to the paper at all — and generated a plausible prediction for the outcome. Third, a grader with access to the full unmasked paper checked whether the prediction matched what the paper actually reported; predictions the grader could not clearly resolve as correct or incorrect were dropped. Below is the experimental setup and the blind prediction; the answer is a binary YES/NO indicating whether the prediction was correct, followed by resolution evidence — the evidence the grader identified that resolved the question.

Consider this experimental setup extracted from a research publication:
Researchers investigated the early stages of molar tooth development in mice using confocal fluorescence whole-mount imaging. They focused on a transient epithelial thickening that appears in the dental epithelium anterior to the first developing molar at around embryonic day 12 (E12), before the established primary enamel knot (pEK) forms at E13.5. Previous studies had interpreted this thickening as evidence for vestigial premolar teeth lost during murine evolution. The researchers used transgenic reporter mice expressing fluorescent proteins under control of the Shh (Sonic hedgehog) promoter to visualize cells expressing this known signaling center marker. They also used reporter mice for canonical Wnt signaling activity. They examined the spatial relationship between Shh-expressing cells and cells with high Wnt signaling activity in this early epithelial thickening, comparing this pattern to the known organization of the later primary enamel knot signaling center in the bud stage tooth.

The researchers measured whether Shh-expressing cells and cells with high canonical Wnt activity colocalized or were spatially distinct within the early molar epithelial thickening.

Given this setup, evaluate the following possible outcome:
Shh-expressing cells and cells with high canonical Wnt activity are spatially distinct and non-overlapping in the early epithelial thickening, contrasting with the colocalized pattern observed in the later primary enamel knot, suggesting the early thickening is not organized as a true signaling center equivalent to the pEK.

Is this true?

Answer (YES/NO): NO